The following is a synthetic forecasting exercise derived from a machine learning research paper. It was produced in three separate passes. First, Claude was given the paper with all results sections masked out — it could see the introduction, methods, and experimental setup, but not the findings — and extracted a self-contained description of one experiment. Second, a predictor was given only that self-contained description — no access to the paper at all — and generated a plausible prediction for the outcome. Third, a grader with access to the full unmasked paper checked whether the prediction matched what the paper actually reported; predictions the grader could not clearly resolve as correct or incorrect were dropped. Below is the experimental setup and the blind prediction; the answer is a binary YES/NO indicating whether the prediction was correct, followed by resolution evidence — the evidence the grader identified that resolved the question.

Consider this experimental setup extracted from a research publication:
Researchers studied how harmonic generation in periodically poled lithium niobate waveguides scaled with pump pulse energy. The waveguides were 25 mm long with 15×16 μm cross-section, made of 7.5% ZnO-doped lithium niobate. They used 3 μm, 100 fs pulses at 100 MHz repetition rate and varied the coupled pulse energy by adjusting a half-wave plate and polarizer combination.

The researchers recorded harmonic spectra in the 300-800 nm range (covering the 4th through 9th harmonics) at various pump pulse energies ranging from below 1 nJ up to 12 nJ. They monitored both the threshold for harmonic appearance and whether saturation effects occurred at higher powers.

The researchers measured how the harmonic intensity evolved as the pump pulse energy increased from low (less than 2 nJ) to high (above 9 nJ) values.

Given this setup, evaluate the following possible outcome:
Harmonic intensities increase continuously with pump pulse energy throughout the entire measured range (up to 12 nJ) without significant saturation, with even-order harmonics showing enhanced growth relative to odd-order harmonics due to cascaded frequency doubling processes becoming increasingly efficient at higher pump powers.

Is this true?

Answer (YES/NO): NO